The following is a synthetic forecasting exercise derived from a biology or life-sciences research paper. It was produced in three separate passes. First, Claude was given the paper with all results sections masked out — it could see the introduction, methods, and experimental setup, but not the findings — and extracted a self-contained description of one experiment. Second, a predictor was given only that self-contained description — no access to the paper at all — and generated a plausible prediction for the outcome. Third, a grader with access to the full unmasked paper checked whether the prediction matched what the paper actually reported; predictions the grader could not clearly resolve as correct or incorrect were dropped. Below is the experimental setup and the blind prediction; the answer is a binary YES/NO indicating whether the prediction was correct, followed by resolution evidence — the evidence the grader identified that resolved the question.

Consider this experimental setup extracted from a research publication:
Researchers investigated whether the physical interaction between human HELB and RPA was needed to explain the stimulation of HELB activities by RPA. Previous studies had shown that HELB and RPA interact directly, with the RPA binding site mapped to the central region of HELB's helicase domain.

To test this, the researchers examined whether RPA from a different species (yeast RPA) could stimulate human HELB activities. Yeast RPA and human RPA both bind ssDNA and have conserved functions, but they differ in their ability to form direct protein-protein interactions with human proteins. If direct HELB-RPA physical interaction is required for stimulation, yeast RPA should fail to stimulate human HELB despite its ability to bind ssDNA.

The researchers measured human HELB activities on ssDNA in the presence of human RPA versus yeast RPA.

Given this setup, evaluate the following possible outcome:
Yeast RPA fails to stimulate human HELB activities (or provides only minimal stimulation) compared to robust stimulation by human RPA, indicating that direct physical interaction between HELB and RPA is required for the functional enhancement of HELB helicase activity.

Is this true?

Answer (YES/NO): YES